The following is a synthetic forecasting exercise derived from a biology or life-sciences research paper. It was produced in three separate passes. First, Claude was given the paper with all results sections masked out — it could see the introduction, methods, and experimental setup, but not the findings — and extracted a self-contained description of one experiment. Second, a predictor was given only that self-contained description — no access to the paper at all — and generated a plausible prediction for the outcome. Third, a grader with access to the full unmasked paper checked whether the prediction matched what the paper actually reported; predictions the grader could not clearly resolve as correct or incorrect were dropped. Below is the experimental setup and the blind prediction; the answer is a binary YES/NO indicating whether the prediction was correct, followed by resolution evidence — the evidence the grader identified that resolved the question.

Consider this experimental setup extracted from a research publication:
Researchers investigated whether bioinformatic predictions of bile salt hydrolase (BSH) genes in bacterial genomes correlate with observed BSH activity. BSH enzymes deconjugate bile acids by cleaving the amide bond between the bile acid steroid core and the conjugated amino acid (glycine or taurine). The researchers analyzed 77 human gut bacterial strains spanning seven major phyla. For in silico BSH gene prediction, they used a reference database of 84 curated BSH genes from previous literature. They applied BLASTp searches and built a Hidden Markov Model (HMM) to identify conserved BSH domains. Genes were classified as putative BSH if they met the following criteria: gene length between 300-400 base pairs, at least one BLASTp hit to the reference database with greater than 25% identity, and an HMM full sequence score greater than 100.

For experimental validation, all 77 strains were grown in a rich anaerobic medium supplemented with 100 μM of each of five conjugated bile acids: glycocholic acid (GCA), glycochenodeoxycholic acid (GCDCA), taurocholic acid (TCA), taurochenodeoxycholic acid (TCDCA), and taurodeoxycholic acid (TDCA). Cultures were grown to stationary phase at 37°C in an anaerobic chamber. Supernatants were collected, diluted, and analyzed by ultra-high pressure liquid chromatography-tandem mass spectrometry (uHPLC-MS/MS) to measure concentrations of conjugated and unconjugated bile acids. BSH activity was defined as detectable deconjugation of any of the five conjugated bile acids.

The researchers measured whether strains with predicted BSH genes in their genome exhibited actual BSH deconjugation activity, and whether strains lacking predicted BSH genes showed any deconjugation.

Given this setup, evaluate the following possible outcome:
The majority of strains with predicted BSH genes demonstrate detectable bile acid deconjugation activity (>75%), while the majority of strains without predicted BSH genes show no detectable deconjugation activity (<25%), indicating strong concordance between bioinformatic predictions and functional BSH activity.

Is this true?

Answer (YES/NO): NO